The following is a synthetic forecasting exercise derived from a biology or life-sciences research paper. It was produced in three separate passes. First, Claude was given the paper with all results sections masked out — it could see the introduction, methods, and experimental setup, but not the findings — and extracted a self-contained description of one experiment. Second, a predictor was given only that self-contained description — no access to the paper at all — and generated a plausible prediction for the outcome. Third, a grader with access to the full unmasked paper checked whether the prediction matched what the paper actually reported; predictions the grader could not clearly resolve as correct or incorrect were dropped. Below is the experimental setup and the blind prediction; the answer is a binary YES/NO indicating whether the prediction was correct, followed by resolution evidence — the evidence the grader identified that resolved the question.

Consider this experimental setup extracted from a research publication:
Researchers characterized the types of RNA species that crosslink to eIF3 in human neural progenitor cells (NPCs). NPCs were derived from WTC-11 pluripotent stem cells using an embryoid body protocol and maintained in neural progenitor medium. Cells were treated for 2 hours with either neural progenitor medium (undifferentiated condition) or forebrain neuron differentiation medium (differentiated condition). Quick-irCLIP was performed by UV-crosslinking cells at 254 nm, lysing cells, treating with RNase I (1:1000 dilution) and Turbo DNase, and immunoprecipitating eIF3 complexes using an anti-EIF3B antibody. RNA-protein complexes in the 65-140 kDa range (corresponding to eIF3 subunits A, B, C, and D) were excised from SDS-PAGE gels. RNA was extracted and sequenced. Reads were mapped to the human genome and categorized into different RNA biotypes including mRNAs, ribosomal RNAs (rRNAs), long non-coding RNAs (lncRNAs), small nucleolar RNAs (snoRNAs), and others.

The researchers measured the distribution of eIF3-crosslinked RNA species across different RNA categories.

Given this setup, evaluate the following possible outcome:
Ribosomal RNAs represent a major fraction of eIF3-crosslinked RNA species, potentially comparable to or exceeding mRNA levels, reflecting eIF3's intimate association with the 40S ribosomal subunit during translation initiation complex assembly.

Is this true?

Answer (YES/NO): NO